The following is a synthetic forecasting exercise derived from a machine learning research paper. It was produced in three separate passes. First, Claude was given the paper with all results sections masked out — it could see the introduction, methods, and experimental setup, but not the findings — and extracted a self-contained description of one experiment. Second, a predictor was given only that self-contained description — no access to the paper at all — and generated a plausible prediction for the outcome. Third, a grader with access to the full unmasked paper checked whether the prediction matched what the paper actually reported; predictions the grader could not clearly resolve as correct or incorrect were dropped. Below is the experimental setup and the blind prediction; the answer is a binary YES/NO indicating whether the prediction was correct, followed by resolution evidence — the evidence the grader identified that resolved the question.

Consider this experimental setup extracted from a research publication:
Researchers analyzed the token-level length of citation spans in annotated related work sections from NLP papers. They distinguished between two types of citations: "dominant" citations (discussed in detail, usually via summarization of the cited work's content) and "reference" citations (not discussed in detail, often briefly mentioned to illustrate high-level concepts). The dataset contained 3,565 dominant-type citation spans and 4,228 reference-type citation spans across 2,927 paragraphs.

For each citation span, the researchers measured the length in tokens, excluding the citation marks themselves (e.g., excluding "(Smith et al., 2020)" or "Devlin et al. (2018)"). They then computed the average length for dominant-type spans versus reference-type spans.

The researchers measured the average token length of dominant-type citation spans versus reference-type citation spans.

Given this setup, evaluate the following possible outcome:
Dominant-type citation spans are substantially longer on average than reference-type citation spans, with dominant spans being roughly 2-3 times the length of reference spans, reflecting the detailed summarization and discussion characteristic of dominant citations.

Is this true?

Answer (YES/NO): NO